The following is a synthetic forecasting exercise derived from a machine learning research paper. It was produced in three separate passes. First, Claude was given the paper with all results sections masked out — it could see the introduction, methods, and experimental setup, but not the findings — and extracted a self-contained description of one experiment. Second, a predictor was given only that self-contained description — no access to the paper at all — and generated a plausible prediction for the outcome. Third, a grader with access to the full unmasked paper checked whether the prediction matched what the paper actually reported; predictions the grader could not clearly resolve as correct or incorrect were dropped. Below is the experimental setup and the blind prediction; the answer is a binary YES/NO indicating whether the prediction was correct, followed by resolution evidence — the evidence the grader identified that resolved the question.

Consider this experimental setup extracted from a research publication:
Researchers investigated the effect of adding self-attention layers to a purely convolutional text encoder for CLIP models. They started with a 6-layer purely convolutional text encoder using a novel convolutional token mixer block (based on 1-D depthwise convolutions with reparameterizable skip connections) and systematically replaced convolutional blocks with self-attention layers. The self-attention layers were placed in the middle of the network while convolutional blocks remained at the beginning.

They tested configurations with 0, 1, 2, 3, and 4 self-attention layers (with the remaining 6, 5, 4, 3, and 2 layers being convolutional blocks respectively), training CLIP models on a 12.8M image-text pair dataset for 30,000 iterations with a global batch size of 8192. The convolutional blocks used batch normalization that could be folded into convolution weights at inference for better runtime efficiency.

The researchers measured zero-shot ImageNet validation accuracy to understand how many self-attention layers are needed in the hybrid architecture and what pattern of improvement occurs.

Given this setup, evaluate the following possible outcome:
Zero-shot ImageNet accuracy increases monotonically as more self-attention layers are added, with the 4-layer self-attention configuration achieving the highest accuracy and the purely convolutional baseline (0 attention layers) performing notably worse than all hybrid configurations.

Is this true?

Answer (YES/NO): NO